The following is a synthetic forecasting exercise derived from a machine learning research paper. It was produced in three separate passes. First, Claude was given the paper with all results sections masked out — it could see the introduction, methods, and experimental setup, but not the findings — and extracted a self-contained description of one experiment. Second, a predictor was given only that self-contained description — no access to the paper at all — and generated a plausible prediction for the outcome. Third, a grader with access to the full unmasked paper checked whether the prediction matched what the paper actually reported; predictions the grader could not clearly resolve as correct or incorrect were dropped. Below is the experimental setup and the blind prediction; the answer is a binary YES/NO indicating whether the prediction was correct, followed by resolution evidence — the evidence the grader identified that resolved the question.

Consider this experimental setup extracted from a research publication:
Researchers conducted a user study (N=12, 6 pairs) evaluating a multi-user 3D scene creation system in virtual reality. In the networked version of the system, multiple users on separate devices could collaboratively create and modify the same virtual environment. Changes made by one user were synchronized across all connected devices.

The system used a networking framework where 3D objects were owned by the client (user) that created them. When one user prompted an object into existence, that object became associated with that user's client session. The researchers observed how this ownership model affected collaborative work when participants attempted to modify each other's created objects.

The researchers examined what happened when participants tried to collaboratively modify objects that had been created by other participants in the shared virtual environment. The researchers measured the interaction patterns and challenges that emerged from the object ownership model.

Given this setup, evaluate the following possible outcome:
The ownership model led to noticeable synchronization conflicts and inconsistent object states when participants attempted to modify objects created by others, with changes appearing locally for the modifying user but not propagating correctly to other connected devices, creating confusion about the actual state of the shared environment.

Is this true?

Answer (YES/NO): NO